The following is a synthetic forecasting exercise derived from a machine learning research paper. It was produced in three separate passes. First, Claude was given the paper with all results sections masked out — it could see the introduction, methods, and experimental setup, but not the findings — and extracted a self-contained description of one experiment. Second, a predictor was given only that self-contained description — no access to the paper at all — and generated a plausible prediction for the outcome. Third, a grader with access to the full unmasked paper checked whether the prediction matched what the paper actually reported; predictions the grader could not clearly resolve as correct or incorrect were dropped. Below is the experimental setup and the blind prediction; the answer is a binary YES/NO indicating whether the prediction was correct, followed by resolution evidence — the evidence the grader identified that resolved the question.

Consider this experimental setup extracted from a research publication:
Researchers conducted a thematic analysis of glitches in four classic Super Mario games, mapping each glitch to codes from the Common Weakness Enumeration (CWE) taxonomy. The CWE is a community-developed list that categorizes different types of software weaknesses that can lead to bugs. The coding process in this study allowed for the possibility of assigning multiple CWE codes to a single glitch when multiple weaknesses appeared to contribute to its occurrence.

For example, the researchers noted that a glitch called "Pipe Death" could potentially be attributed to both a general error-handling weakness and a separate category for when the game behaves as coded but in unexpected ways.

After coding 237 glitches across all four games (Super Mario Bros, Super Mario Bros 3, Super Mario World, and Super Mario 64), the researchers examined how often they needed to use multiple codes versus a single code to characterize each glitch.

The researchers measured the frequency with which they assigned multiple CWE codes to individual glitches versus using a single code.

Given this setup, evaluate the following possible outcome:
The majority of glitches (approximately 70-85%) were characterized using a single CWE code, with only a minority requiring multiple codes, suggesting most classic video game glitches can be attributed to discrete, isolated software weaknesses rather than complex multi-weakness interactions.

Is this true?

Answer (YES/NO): NO